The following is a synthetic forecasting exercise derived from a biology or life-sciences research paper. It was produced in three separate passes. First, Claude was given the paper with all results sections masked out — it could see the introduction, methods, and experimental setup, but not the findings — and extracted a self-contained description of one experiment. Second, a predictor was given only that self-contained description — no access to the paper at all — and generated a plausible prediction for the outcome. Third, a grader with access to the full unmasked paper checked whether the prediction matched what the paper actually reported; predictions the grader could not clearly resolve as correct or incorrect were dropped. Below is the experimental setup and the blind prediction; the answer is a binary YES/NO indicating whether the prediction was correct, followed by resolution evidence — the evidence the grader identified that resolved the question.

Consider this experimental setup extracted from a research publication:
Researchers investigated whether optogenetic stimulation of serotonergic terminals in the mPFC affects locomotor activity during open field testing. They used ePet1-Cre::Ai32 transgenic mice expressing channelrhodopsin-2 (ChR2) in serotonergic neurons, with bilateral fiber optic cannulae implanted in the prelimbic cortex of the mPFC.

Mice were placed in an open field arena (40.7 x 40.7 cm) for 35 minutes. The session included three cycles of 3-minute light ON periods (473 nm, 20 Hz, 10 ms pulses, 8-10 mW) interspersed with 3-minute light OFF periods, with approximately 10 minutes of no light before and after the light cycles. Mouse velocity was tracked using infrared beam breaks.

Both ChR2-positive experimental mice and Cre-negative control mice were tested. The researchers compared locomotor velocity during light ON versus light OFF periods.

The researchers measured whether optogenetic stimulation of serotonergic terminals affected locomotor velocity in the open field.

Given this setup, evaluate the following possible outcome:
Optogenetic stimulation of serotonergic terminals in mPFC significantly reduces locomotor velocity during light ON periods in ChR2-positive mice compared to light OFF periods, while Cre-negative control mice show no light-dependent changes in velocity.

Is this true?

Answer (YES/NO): NO